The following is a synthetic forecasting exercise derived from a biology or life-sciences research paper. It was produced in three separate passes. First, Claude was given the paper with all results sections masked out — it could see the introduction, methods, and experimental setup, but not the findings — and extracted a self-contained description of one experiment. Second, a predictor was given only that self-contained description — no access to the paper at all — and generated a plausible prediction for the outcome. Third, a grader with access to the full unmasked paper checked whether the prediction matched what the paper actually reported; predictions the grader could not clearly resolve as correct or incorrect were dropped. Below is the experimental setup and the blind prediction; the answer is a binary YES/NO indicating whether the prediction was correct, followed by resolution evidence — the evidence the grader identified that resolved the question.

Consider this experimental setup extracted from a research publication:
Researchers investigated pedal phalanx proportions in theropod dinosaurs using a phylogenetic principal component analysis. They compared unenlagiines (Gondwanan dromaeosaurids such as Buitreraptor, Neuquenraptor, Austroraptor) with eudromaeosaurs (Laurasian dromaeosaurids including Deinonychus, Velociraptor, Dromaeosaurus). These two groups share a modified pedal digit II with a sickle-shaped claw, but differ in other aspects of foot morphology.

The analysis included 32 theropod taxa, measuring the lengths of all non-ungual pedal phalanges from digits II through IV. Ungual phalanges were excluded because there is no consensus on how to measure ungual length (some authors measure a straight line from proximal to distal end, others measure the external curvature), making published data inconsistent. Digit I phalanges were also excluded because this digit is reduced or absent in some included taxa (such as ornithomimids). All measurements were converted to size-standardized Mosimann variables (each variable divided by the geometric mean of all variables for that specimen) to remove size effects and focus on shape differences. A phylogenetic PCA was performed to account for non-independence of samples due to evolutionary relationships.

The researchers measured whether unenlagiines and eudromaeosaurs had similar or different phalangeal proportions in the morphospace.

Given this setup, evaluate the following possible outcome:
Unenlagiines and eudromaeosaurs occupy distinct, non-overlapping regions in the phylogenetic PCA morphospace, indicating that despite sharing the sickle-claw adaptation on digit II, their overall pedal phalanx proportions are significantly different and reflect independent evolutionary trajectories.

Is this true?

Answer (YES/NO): NO